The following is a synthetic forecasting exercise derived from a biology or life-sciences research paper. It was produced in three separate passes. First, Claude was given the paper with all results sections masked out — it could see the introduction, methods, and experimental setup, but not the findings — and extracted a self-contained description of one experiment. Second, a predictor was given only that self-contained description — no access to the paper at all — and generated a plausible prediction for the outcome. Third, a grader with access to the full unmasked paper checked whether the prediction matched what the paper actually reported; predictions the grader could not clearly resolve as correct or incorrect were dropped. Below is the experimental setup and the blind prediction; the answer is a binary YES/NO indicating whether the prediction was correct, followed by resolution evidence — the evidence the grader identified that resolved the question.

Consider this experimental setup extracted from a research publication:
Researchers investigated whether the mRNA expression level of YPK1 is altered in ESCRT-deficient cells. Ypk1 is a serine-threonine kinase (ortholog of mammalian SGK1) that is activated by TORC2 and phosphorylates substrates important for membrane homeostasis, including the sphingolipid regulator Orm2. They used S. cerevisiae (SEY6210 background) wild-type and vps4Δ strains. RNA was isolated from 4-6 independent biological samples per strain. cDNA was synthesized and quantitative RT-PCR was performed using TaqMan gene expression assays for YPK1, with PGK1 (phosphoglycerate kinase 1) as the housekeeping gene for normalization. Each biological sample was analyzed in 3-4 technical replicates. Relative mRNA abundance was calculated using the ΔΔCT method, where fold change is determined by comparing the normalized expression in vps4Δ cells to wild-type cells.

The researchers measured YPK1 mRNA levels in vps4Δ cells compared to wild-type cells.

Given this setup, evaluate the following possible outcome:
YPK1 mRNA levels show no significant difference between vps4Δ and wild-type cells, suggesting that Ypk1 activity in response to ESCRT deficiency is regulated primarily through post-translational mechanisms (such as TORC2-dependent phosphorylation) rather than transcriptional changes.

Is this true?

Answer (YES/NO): NO